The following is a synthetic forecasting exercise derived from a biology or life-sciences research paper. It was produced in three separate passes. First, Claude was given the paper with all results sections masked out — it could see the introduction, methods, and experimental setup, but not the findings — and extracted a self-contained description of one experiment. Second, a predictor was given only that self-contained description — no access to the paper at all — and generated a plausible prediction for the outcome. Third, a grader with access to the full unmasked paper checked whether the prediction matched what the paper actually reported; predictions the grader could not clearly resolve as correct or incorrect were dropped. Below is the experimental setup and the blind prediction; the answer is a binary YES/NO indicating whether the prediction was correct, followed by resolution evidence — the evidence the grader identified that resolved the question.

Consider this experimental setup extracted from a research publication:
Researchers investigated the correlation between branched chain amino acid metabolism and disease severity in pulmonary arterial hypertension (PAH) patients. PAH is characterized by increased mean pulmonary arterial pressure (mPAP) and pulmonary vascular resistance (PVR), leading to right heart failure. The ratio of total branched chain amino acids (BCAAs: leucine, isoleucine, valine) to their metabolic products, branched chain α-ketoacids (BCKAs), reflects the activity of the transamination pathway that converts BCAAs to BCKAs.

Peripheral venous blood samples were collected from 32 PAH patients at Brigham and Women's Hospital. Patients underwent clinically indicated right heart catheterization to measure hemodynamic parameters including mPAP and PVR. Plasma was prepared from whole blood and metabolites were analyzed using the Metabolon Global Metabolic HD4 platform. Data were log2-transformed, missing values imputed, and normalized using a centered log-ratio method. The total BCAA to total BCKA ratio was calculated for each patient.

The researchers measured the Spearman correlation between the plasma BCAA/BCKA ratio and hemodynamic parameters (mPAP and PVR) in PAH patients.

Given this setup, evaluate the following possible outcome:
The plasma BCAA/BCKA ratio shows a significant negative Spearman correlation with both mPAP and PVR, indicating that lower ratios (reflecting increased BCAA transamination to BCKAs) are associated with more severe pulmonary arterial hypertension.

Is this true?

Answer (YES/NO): NO